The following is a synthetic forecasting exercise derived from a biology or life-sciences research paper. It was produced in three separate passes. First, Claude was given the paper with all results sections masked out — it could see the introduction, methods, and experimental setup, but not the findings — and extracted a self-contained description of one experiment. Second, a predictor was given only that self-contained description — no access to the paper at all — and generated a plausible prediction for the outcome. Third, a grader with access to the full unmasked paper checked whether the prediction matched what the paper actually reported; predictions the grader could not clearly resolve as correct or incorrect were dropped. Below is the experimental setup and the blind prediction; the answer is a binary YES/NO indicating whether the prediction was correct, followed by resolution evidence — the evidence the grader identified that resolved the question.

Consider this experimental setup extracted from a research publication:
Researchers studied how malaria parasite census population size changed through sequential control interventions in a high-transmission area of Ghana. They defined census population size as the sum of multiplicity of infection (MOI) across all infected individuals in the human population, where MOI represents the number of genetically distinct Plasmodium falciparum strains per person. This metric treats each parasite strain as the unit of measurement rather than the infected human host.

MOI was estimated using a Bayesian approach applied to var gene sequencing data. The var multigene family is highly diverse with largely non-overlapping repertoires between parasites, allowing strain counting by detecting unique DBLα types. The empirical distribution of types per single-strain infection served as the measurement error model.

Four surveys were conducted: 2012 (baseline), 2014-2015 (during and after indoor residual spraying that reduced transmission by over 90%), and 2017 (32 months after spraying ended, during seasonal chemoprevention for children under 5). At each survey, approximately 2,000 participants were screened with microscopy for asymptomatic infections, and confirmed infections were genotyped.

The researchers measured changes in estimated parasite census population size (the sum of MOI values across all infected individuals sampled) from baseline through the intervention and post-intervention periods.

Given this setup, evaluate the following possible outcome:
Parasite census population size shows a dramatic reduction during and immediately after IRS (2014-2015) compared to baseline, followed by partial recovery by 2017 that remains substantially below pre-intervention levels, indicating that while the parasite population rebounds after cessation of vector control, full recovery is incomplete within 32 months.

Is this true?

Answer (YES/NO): NO